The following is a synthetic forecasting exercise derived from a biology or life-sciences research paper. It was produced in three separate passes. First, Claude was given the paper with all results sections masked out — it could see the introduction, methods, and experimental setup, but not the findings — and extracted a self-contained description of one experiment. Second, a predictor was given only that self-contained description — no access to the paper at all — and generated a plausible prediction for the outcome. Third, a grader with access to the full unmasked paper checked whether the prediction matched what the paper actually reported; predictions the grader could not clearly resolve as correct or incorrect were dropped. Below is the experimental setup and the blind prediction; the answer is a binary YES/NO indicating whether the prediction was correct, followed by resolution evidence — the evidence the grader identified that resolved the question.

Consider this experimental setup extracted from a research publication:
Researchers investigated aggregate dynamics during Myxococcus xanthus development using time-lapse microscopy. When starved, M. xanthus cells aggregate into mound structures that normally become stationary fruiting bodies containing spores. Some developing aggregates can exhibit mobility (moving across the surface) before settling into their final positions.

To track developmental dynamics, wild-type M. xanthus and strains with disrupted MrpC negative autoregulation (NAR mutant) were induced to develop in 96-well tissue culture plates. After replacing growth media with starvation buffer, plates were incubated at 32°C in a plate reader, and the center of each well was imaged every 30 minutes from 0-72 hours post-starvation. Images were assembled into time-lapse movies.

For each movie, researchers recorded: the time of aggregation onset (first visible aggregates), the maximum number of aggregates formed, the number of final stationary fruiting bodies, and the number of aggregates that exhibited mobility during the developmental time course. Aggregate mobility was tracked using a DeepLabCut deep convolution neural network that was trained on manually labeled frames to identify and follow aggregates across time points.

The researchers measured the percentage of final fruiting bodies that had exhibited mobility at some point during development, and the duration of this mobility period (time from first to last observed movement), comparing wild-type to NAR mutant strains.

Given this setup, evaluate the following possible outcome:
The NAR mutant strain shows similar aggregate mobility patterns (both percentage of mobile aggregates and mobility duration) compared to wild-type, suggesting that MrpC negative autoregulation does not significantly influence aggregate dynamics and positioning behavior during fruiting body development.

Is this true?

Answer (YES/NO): NO